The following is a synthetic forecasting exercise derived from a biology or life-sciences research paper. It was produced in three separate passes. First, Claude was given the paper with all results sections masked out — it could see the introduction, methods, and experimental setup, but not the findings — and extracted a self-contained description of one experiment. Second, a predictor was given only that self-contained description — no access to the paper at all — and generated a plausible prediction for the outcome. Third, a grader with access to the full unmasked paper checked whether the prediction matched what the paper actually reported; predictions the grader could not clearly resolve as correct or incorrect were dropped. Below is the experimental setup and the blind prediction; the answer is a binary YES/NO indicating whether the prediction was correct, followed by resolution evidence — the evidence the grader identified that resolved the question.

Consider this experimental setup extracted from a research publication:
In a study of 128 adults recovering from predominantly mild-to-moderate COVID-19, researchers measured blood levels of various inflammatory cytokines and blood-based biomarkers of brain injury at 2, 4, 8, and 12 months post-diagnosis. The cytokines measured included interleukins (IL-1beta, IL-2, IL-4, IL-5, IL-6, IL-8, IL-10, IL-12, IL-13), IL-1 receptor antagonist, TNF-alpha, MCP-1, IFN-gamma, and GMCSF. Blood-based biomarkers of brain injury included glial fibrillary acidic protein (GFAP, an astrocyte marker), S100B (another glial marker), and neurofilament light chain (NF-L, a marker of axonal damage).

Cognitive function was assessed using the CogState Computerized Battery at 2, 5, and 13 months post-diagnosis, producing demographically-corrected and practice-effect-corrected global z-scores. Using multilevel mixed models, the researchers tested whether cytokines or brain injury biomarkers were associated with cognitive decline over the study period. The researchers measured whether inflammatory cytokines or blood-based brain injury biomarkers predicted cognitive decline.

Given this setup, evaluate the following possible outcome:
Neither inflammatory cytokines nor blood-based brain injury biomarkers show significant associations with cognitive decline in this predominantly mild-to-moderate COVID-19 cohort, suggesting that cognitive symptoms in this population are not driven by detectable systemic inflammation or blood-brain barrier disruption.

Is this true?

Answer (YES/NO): YES